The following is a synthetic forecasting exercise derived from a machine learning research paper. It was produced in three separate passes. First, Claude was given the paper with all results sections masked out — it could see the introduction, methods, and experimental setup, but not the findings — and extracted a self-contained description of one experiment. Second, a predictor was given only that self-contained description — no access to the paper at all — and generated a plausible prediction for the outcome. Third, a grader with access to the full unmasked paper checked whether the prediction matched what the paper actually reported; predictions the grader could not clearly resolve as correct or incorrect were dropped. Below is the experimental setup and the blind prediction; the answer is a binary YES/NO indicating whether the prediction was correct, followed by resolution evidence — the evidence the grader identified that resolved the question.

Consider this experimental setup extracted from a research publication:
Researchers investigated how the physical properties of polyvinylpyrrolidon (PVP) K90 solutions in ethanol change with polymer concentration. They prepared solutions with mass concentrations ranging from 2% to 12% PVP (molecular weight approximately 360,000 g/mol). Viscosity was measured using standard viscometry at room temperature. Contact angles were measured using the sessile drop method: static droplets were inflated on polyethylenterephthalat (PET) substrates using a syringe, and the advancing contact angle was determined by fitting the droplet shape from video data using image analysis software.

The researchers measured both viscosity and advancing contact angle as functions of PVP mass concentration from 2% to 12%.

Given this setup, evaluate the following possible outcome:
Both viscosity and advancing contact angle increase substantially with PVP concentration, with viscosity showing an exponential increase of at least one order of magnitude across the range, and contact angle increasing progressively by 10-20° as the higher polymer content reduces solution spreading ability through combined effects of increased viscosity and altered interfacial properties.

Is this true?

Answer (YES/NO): NO